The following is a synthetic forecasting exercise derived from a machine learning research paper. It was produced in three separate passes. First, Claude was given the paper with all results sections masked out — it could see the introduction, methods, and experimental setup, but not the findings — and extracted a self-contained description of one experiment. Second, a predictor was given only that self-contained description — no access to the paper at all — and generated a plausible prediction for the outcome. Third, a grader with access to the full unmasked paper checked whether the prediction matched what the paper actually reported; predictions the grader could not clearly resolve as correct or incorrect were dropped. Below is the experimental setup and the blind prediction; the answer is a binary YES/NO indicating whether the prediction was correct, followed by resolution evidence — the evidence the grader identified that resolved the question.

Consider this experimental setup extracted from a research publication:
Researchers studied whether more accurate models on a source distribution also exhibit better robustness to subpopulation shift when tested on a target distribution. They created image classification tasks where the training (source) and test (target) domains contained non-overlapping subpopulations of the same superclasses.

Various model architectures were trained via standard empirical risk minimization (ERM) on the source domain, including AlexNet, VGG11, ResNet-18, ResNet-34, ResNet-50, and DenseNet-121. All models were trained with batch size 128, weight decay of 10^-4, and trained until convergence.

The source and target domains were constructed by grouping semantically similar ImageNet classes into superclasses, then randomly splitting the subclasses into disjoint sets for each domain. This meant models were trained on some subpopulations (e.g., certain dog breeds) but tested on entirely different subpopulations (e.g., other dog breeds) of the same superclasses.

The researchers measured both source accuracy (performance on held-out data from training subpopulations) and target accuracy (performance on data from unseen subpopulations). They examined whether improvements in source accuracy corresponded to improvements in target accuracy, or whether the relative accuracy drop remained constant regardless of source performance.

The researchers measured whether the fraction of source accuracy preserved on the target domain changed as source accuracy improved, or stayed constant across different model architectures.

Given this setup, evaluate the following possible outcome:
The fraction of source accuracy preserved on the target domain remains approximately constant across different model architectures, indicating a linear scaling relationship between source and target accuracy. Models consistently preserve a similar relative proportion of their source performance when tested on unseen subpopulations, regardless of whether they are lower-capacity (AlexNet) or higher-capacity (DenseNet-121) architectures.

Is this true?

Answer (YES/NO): NO